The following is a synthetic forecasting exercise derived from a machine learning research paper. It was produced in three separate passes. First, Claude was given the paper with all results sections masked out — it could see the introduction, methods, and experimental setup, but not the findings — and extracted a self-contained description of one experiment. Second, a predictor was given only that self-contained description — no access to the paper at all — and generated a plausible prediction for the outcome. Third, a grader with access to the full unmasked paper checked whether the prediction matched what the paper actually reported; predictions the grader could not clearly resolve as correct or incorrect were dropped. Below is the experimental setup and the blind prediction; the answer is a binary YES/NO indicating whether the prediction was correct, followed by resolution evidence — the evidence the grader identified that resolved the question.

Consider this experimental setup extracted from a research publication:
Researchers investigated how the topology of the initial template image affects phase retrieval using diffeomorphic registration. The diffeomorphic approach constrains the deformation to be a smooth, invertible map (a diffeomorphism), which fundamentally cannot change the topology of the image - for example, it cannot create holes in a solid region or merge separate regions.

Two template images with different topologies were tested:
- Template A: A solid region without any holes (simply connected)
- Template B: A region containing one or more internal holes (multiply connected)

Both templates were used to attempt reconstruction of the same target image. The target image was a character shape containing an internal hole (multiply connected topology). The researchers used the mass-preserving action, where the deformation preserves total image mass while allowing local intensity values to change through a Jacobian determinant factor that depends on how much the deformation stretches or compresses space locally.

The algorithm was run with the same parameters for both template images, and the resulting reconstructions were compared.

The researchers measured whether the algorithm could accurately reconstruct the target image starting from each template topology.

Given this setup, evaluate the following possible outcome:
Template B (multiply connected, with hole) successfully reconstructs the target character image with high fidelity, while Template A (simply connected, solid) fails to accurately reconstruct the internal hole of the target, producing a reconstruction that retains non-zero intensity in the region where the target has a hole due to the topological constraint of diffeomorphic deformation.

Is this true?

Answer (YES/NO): NO